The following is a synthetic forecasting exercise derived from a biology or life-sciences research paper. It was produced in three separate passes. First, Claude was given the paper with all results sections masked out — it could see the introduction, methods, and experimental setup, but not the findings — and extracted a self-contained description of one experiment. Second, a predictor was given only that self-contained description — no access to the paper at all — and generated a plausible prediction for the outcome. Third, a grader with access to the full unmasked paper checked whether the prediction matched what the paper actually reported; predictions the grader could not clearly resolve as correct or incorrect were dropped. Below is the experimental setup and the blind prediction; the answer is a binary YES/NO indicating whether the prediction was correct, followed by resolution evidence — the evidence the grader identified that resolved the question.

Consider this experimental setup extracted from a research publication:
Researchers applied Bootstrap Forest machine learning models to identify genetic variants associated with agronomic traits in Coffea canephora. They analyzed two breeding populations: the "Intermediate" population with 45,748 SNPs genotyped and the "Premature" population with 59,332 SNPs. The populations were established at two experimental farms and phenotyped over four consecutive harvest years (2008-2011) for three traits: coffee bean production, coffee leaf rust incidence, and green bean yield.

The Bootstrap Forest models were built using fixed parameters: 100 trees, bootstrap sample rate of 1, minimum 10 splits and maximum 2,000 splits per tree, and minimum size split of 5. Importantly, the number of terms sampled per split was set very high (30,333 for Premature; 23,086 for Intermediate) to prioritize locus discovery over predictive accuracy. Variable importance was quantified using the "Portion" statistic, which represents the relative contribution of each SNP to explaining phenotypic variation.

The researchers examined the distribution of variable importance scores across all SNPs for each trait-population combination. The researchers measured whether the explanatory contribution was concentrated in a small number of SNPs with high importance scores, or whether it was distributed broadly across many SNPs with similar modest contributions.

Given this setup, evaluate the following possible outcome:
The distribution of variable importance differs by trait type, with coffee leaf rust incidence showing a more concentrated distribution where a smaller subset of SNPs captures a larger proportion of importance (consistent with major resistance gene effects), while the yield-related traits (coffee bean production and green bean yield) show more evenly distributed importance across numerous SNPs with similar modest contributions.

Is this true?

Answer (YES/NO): NO